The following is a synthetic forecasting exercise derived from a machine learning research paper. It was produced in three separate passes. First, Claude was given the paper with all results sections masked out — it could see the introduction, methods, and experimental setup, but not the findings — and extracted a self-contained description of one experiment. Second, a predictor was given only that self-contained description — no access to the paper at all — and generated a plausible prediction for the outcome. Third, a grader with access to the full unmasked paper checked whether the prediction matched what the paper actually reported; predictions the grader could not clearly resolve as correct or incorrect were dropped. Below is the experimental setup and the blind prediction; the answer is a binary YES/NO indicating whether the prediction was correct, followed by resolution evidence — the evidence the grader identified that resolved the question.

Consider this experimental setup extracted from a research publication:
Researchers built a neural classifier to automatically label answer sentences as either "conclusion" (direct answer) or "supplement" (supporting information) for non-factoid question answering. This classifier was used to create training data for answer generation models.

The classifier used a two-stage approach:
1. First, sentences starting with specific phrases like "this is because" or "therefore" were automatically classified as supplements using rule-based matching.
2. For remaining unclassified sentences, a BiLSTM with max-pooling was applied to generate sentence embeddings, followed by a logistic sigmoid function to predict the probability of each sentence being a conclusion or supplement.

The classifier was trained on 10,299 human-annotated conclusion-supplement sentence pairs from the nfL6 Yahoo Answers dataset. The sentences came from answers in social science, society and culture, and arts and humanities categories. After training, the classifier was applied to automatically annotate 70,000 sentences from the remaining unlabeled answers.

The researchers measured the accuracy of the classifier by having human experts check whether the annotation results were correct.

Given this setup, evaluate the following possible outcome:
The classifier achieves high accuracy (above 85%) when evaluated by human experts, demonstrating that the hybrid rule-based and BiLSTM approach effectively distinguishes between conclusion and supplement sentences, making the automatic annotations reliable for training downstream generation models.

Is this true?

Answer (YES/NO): NO